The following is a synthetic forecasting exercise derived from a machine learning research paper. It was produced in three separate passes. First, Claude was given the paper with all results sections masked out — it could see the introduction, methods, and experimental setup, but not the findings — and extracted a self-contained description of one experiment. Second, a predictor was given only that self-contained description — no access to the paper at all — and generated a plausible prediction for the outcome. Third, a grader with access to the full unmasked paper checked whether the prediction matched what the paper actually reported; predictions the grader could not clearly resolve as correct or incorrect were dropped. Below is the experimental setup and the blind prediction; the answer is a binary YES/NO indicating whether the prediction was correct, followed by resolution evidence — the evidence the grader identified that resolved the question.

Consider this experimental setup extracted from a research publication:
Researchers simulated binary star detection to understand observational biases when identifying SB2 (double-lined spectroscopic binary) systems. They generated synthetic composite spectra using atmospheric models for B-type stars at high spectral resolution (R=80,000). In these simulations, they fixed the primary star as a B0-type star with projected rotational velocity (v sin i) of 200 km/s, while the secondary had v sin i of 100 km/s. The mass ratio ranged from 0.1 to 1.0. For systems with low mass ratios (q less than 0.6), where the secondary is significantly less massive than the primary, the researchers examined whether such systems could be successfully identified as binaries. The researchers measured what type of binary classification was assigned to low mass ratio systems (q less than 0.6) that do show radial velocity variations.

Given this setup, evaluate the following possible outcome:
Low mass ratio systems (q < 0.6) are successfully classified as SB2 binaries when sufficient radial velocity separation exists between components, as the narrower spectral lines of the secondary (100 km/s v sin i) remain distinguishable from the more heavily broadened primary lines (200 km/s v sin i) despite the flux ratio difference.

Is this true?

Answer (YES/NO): NO